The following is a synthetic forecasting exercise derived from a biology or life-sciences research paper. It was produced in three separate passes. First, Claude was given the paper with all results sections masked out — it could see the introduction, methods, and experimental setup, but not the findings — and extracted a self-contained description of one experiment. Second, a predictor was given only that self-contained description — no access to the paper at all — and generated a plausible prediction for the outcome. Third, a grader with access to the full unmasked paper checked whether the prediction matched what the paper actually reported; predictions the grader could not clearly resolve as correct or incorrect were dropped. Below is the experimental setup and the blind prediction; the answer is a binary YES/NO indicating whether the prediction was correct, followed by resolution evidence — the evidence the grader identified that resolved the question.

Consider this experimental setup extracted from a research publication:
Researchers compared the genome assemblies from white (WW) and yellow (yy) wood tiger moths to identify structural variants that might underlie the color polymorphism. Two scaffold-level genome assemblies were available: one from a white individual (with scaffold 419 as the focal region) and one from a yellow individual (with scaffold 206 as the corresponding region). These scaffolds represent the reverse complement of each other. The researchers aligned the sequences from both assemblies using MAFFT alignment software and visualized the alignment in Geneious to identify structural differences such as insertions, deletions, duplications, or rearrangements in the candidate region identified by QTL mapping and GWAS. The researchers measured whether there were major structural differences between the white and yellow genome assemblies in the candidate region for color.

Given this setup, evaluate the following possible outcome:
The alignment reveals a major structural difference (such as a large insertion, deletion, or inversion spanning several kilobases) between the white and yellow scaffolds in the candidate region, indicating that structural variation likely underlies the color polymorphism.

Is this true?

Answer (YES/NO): YES